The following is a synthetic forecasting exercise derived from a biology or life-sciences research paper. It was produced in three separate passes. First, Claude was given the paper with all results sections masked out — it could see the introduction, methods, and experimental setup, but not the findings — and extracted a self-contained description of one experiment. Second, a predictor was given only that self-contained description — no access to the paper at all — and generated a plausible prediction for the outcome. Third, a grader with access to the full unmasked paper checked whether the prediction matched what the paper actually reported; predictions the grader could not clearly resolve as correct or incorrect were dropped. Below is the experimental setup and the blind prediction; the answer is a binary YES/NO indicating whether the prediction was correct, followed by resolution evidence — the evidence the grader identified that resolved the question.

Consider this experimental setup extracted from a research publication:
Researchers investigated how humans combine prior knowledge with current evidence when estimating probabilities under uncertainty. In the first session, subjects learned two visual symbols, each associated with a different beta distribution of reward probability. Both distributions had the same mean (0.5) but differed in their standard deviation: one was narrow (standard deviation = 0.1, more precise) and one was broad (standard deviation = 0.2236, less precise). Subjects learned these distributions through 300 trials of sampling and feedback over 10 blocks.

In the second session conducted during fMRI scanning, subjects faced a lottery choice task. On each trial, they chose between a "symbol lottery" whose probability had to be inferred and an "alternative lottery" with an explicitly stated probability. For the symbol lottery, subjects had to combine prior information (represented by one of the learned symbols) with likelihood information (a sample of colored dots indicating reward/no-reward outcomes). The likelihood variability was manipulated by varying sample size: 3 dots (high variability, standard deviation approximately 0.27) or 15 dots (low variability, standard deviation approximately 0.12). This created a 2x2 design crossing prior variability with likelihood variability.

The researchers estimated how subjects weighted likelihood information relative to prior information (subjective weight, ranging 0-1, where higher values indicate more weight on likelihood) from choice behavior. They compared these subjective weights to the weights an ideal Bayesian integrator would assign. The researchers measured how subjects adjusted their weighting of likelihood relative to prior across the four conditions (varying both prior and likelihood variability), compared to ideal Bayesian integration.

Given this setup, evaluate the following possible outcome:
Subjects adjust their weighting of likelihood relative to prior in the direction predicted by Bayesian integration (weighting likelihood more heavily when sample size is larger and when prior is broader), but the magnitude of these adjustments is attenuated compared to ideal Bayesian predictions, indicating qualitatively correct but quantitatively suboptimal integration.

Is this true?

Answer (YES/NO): NO